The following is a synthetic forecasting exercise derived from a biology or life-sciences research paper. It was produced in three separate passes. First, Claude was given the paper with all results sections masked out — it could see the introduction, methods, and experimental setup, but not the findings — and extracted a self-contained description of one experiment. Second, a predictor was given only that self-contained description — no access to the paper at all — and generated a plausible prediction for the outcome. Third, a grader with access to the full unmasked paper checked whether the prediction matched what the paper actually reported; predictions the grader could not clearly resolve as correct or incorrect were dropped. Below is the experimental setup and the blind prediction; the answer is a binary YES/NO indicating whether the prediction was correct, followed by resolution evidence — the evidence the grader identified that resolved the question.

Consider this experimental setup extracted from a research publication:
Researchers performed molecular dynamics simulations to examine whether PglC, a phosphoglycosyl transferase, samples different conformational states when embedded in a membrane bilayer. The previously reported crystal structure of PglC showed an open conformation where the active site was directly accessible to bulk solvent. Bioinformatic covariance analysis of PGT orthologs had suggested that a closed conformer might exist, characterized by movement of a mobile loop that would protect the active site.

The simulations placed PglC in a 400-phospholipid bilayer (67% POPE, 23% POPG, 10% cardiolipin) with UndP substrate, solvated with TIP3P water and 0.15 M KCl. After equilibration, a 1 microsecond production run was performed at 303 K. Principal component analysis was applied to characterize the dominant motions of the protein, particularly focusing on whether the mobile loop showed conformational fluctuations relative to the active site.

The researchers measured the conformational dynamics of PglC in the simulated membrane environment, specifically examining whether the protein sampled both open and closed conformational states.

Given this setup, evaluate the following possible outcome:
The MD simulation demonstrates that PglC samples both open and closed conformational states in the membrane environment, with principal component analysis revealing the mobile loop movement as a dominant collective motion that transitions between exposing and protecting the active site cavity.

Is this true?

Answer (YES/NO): YES